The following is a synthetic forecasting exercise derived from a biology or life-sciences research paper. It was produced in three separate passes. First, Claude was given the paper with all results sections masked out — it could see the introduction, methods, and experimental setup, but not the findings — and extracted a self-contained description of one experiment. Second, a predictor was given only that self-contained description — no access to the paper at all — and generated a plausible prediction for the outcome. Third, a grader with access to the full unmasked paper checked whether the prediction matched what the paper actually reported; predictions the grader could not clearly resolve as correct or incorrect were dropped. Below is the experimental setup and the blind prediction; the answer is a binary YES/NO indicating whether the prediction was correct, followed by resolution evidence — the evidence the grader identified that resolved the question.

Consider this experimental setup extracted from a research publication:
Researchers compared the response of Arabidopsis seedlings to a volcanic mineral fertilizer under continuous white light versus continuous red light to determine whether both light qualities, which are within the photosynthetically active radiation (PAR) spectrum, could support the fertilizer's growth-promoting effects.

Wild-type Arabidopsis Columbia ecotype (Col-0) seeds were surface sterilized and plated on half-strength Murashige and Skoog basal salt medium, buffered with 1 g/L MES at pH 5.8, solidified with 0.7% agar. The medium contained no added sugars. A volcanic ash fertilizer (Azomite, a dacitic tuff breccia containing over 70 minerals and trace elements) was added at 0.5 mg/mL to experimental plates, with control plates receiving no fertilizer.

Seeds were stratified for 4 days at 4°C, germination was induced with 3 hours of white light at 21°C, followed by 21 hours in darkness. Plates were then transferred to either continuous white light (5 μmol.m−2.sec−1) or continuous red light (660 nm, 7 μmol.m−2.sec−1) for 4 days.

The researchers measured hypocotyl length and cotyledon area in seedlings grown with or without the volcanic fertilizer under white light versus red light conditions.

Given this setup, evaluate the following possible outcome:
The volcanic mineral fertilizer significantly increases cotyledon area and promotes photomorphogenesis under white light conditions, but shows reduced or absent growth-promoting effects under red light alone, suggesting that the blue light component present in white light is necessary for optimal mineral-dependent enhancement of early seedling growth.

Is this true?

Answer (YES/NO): NO